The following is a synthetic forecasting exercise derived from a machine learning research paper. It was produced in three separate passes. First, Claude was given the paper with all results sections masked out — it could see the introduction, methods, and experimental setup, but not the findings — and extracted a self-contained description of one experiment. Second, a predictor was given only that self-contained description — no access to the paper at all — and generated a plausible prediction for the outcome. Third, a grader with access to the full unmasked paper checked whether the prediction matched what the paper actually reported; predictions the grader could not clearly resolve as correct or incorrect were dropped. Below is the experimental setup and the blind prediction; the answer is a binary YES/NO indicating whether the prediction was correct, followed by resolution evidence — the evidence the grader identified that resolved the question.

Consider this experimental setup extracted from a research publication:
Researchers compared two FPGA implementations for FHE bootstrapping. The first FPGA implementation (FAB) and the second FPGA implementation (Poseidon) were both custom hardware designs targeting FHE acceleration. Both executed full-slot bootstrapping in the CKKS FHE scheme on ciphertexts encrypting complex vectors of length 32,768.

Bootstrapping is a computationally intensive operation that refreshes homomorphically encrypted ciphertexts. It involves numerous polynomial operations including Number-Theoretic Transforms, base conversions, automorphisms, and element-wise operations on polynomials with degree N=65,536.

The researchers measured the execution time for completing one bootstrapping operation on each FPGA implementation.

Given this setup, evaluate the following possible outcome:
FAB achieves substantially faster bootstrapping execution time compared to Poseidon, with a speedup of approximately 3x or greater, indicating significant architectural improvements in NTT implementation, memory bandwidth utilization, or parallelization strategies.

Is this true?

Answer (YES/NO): NO